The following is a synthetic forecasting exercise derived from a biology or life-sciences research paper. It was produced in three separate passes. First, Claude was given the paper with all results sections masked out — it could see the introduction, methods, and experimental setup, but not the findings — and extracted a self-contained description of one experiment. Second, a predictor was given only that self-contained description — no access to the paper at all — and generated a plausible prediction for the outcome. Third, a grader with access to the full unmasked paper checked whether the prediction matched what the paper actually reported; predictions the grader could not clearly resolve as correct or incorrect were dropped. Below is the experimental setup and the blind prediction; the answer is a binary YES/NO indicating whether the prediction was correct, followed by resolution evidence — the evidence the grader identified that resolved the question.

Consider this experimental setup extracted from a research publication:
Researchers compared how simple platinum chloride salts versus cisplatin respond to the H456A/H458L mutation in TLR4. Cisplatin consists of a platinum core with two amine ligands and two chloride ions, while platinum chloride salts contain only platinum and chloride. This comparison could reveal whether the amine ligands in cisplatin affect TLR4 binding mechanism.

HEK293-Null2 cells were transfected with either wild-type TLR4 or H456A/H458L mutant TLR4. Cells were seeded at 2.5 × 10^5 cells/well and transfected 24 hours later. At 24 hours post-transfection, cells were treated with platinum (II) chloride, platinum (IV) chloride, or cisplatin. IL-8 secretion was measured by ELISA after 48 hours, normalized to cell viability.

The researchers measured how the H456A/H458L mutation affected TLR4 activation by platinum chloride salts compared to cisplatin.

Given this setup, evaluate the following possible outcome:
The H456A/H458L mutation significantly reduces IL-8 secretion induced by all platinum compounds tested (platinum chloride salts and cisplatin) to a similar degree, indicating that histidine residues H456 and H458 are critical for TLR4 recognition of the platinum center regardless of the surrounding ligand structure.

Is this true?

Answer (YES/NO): NO